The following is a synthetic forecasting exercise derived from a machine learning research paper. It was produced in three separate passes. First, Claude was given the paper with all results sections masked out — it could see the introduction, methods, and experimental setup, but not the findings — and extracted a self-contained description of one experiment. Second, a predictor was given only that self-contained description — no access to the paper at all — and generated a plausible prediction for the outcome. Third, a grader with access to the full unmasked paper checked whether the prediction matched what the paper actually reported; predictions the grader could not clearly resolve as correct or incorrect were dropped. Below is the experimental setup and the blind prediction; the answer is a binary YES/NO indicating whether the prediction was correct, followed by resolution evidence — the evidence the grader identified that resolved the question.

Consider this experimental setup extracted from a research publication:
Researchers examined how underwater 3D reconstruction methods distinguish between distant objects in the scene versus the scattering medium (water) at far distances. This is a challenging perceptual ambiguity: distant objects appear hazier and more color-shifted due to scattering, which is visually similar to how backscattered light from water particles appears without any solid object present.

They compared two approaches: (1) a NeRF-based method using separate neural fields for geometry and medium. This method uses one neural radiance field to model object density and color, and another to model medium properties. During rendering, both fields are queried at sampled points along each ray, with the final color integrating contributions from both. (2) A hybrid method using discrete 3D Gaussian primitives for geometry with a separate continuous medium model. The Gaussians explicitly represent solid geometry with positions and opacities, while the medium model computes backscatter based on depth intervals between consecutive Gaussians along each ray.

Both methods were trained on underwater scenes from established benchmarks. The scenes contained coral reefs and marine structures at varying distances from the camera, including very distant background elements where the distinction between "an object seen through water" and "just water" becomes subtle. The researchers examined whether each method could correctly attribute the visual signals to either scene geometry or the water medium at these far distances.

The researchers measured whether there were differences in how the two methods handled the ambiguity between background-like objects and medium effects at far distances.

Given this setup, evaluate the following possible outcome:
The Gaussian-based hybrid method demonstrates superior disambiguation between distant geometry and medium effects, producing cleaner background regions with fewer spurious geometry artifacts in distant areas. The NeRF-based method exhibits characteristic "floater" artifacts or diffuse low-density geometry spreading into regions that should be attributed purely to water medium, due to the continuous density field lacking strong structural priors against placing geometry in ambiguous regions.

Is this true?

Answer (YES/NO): NO